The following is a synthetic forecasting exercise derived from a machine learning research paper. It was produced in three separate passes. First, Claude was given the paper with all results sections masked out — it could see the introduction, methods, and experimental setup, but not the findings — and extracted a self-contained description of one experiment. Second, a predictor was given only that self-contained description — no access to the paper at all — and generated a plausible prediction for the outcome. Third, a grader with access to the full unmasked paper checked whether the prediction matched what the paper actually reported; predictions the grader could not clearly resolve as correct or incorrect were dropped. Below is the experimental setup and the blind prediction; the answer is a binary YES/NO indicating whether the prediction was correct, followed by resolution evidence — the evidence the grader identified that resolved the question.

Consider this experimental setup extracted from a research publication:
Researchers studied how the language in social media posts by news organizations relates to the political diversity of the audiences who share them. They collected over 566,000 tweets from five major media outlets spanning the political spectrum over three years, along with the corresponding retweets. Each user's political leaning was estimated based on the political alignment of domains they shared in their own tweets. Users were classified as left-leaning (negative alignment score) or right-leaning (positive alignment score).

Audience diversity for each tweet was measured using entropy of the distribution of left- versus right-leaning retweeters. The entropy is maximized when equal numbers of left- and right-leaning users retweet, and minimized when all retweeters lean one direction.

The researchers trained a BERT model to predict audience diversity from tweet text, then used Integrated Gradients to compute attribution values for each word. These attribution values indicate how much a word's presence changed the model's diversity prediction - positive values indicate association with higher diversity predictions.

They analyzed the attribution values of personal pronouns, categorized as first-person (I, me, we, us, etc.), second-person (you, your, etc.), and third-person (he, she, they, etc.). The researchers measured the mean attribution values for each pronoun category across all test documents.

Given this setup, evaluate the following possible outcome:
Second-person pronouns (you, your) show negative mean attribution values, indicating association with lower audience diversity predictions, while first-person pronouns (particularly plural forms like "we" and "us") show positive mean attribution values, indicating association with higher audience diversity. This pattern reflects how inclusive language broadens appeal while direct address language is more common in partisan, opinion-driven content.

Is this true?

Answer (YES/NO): NO